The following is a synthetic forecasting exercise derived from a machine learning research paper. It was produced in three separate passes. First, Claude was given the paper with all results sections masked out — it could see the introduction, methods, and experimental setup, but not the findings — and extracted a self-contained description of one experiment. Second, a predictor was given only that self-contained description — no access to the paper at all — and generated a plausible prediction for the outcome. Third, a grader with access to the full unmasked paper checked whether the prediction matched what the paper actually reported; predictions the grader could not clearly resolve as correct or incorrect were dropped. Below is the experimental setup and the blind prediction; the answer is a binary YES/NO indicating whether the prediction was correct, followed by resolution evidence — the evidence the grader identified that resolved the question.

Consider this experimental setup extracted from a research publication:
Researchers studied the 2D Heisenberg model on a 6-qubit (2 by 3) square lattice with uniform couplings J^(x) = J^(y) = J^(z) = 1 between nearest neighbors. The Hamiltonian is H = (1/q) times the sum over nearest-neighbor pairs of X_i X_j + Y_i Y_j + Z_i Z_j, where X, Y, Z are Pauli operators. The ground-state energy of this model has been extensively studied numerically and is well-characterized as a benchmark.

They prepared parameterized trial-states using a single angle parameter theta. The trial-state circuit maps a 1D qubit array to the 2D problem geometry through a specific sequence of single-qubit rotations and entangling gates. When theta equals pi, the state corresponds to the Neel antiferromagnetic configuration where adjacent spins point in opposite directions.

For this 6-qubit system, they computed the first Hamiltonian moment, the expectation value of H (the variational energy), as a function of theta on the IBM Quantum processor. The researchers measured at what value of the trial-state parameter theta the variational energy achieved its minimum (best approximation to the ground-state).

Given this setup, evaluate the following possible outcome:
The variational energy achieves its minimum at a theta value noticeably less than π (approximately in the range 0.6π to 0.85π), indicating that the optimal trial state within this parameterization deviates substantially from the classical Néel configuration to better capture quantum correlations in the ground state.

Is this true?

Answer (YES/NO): NO